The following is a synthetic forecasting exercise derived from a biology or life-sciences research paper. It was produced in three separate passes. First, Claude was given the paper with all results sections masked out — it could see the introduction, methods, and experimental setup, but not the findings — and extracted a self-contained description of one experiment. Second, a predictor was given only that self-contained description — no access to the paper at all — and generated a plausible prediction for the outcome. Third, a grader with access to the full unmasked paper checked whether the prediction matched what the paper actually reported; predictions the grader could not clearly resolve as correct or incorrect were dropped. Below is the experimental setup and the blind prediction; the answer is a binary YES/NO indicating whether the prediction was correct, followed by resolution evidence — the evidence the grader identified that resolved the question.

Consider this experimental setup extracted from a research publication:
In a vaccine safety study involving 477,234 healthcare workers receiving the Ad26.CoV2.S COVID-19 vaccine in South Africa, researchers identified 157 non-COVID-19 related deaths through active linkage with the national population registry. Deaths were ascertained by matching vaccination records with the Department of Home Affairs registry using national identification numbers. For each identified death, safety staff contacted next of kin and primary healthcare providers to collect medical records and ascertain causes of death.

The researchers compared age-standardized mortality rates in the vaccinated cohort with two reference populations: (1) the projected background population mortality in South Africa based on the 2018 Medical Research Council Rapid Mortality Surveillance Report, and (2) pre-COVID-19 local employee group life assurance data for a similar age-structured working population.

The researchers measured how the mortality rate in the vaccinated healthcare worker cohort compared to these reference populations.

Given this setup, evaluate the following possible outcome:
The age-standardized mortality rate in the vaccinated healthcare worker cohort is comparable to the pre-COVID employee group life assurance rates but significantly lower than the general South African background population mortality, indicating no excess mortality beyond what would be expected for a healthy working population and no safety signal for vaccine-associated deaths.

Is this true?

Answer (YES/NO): YES